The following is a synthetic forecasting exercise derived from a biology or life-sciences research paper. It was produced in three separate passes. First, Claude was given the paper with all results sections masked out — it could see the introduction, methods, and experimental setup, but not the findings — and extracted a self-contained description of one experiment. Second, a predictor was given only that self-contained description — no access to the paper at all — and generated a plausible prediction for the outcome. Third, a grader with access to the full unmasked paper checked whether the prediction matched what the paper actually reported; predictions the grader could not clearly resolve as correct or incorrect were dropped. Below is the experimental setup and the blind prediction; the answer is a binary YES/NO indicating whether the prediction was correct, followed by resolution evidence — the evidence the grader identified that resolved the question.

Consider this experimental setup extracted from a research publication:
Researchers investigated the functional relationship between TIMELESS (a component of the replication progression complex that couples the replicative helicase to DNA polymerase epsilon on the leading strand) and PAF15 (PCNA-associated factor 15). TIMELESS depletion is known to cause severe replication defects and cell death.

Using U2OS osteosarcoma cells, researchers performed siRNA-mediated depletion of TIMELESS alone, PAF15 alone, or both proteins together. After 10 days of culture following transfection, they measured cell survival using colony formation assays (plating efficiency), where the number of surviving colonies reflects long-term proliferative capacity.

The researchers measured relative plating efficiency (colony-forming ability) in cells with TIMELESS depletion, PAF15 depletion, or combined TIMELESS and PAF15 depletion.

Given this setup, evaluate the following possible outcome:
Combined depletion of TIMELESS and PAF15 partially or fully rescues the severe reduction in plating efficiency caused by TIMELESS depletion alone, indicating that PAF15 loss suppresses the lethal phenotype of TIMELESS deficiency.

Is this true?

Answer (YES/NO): YES